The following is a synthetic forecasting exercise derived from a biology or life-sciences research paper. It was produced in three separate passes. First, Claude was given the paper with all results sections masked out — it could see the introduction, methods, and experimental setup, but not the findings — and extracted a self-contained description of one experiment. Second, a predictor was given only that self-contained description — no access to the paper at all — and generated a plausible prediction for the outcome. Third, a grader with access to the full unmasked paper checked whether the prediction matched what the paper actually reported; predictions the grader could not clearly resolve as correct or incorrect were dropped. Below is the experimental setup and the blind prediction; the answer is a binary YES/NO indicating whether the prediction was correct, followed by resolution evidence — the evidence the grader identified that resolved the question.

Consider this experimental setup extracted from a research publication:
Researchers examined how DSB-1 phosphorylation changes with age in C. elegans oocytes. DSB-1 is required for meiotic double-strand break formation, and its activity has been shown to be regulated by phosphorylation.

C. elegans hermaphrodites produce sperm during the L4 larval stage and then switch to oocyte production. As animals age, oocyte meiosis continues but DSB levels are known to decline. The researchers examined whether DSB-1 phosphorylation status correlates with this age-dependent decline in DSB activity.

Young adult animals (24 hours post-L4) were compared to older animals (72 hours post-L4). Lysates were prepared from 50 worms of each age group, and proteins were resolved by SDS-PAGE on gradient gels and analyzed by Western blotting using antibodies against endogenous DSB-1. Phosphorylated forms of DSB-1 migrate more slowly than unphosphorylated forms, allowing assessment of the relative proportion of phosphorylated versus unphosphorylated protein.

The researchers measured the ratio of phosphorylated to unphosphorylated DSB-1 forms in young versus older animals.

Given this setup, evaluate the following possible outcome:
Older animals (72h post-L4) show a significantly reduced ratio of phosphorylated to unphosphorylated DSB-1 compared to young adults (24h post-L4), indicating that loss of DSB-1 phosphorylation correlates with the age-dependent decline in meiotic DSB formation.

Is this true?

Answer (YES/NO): NO